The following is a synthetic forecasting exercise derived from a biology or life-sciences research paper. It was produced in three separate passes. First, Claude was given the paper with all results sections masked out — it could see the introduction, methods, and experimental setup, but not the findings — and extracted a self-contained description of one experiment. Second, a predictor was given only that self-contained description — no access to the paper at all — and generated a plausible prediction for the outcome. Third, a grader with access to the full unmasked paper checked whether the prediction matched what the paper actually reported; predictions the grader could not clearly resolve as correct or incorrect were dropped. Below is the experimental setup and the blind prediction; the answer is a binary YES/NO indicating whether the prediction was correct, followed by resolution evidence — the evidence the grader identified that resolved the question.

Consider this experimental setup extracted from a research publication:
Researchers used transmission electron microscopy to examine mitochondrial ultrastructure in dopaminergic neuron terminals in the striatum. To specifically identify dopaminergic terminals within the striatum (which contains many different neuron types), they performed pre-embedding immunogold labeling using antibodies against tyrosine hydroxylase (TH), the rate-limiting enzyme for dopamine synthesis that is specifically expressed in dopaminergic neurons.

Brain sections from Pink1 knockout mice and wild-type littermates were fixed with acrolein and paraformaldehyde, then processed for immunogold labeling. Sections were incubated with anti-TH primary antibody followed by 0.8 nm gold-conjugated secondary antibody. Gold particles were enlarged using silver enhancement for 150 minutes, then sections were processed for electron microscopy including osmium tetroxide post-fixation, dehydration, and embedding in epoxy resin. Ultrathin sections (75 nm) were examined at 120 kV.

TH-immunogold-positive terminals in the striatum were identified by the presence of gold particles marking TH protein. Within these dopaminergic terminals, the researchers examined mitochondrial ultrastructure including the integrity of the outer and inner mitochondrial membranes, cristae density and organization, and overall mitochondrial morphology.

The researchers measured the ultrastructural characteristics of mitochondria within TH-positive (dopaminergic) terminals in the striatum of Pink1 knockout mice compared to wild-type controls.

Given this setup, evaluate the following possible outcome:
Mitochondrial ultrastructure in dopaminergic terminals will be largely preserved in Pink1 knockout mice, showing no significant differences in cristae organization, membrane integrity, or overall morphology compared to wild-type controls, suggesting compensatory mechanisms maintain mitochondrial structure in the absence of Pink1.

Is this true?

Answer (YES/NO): NO